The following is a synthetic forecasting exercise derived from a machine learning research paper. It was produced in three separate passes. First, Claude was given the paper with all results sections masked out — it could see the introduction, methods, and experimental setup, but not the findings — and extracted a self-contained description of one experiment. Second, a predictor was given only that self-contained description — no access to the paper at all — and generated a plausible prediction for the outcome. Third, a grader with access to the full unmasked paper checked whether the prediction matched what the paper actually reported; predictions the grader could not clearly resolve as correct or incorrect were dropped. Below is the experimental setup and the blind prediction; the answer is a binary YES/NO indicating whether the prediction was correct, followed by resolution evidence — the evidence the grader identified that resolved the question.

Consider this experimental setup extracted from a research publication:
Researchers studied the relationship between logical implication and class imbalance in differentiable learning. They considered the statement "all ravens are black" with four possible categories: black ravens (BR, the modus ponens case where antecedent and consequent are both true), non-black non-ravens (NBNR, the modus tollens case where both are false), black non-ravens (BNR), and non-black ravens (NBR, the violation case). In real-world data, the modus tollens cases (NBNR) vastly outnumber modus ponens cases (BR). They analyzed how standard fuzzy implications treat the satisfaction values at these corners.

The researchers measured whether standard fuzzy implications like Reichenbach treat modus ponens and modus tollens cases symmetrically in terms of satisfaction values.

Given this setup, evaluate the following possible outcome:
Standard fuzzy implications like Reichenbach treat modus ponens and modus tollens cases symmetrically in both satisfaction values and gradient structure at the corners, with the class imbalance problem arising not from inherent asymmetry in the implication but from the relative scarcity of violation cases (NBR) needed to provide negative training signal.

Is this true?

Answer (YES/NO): NO